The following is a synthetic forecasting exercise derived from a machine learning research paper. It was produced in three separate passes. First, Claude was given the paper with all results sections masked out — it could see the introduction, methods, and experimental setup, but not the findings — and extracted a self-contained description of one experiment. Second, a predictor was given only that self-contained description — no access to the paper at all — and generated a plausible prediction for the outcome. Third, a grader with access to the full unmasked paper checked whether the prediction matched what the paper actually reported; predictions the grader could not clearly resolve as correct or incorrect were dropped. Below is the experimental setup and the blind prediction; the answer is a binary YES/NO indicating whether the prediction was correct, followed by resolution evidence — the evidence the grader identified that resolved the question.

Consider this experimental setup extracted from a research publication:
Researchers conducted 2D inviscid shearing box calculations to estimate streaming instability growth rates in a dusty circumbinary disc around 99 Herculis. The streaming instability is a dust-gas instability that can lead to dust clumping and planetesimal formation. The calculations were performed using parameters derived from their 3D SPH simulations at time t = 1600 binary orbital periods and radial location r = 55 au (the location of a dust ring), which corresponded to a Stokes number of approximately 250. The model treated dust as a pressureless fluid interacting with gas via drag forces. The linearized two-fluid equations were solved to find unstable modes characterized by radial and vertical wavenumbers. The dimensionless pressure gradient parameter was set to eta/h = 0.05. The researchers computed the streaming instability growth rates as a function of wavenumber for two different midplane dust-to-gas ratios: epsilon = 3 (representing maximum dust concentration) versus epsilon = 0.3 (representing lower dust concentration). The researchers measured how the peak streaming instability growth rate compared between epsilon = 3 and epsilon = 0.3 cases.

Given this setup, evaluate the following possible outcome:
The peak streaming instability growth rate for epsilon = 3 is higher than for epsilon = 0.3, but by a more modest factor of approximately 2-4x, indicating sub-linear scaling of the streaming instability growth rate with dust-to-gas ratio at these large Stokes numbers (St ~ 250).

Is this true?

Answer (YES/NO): NO